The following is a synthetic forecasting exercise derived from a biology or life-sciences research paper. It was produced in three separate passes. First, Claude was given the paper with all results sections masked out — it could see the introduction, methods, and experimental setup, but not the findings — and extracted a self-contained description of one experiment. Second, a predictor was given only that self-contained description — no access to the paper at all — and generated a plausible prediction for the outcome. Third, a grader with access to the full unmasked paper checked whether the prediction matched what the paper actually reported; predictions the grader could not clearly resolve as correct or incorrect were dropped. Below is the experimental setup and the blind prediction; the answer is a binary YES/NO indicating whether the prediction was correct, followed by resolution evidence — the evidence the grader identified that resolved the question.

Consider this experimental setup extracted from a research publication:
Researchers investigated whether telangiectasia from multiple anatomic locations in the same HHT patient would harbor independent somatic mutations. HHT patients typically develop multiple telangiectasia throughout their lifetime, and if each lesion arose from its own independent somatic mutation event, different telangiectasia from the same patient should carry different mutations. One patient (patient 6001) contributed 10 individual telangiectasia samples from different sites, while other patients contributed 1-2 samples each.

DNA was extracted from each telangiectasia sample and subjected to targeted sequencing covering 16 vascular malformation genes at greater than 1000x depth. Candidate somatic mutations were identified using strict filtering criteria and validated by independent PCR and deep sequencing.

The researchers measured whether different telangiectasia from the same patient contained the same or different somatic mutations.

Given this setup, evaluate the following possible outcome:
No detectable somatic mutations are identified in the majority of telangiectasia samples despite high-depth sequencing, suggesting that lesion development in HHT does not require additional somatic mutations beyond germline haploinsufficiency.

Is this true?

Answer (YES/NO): NO